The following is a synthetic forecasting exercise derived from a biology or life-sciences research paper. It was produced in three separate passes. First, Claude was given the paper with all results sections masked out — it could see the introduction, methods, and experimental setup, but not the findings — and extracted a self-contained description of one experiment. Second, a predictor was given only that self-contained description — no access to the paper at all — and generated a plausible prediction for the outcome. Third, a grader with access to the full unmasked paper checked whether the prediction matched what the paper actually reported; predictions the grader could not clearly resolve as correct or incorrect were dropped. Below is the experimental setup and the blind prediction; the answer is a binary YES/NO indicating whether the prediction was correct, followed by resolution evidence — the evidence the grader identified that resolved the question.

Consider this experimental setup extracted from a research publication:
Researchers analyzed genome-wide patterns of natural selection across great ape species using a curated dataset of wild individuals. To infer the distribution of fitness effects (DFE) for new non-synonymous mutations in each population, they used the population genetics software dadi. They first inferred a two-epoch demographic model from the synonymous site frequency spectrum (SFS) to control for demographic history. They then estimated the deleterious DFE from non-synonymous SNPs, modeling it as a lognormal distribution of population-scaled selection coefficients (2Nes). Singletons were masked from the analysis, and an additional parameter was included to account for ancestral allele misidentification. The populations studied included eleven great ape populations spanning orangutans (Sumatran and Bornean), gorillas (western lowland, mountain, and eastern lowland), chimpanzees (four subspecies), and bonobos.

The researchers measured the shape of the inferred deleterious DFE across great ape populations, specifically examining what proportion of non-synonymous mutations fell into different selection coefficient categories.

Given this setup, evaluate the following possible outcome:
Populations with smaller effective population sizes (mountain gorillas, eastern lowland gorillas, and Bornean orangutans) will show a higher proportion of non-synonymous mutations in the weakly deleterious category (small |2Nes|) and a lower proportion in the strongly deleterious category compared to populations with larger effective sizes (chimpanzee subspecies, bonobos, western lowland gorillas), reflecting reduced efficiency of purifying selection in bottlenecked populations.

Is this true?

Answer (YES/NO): NO